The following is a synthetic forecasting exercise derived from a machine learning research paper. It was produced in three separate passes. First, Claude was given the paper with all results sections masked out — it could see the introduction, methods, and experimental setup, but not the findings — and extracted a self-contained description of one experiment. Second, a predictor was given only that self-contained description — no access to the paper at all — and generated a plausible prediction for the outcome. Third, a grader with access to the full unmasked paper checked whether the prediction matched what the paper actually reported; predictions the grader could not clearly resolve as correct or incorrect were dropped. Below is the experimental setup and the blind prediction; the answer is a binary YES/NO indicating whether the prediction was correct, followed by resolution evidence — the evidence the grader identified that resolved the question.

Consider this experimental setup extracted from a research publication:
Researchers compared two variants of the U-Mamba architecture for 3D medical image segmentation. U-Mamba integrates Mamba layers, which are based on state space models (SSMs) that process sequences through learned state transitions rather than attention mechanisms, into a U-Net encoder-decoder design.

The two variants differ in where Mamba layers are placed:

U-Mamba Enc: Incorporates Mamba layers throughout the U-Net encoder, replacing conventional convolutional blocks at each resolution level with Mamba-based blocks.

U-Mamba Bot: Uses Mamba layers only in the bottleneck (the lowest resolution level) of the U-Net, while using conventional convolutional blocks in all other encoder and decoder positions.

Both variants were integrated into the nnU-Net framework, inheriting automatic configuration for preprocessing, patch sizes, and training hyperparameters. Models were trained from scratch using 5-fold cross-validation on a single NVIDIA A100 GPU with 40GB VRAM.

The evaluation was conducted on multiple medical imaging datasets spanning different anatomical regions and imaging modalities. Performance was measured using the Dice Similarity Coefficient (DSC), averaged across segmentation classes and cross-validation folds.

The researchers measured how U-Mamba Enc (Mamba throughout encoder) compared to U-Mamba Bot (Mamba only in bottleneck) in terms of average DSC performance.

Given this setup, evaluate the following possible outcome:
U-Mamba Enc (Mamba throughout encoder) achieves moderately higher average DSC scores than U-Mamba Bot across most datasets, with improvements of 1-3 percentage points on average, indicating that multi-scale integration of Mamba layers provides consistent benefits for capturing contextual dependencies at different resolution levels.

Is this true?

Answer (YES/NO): NO